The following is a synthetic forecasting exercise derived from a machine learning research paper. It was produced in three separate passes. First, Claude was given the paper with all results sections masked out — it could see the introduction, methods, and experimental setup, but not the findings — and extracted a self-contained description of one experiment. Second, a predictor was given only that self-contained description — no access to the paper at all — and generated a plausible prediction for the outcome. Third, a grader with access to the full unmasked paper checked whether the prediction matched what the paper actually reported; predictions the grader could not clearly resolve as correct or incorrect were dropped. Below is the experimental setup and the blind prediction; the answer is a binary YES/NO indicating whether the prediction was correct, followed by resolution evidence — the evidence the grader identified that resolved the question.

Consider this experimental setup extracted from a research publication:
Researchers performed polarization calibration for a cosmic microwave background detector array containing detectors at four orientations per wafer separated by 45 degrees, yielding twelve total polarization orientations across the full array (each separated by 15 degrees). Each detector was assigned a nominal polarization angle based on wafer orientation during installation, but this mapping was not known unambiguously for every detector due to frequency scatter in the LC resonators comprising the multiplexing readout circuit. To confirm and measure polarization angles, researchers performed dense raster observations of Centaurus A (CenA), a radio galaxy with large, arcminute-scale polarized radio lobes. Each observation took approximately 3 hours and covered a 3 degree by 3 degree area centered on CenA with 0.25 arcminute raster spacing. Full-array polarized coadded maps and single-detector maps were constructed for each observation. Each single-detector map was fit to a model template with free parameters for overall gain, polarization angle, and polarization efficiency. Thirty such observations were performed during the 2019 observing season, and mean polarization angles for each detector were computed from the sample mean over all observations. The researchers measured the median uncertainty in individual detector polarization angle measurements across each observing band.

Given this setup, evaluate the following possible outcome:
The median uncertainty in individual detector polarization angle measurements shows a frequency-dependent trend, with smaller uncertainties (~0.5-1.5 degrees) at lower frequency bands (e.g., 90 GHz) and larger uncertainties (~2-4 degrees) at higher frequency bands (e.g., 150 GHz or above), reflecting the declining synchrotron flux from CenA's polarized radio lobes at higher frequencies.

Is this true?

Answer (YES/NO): NO